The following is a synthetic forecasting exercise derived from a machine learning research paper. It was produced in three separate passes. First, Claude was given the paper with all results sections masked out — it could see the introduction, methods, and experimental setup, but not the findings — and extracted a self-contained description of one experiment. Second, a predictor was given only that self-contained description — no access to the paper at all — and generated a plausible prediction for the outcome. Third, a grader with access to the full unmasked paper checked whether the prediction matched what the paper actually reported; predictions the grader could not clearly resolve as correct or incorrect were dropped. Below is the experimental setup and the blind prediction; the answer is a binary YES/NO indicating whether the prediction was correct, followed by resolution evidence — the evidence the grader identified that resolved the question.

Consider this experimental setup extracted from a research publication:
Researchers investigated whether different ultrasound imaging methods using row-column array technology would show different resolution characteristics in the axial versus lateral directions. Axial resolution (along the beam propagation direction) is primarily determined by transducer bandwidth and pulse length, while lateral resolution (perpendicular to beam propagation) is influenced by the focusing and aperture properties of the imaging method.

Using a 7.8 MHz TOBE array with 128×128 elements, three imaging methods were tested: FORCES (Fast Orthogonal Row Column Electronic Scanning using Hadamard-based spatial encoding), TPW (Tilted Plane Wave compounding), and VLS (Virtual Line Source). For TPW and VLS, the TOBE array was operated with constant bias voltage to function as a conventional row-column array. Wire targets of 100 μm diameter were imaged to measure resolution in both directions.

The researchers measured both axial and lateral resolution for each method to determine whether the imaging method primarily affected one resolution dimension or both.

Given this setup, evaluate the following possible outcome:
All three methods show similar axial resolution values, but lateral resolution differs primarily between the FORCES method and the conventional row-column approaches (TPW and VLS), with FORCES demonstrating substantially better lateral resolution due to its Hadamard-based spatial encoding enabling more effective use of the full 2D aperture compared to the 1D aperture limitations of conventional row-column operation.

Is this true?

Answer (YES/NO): YES